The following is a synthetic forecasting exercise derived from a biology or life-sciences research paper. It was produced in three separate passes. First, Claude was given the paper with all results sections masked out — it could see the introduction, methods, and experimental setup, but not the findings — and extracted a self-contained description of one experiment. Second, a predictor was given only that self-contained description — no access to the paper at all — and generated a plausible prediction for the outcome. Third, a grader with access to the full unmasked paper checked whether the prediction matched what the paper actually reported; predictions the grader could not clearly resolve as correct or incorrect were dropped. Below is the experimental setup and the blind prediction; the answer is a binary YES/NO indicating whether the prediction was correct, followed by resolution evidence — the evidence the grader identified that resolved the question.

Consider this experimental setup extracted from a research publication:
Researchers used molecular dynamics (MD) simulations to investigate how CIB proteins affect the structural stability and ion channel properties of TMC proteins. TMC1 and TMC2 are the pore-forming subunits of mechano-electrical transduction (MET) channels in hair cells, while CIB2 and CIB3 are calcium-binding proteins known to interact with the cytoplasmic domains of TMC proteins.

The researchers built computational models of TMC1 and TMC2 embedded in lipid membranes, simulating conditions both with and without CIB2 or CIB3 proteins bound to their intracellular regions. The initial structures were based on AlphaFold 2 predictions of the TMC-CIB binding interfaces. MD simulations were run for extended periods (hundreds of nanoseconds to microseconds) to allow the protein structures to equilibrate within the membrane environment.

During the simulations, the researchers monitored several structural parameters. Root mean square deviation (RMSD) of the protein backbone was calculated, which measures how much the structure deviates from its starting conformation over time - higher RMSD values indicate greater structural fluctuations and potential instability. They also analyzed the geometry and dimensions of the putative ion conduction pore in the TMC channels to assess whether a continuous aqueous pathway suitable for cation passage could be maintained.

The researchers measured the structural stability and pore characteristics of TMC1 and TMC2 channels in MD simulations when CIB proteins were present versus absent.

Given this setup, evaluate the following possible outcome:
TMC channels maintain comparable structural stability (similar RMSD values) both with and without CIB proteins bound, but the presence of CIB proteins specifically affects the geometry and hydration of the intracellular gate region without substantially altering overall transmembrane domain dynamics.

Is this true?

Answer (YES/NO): NO